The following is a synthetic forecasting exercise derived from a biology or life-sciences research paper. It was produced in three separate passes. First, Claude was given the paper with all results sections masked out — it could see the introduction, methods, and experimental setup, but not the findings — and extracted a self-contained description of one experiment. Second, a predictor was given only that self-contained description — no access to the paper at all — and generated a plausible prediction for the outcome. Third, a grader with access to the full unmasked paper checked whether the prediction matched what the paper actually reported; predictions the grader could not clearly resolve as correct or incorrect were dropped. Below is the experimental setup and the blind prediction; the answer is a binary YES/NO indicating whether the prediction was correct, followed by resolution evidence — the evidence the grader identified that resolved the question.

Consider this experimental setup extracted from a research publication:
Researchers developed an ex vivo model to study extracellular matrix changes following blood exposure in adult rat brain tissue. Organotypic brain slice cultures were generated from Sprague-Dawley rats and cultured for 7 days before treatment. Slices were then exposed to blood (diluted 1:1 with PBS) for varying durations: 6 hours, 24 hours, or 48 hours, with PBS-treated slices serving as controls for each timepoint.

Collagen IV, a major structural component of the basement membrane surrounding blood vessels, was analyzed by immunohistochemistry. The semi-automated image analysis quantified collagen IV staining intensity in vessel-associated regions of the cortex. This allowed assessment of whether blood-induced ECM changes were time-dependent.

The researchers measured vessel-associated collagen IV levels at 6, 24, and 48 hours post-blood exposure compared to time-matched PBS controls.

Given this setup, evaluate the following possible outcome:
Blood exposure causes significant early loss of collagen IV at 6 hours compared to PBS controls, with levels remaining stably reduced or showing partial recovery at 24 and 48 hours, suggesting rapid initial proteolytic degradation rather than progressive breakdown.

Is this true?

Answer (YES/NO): NO